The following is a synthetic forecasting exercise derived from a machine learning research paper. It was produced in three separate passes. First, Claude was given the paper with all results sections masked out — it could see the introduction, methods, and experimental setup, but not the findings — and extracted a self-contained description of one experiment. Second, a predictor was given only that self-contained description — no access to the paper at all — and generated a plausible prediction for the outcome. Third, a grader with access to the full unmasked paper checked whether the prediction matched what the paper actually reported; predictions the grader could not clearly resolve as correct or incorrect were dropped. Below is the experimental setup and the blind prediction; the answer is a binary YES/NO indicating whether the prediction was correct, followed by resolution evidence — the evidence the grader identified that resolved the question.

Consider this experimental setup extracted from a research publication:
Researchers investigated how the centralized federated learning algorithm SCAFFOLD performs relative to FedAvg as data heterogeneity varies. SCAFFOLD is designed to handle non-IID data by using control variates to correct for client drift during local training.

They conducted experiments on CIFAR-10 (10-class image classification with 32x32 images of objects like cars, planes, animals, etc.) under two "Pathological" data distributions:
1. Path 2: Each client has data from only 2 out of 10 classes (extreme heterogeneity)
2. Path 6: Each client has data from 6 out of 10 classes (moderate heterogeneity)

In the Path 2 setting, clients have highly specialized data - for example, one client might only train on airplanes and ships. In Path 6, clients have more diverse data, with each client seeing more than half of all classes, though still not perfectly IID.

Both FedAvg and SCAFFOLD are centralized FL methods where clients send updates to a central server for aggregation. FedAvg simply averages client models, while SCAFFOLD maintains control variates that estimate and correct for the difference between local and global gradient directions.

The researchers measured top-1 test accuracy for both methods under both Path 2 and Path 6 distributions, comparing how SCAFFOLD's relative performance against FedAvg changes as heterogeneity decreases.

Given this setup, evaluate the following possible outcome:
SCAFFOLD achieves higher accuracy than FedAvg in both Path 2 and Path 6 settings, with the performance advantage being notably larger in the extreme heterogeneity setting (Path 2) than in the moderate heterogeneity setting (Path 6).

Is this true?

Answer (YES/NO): NO